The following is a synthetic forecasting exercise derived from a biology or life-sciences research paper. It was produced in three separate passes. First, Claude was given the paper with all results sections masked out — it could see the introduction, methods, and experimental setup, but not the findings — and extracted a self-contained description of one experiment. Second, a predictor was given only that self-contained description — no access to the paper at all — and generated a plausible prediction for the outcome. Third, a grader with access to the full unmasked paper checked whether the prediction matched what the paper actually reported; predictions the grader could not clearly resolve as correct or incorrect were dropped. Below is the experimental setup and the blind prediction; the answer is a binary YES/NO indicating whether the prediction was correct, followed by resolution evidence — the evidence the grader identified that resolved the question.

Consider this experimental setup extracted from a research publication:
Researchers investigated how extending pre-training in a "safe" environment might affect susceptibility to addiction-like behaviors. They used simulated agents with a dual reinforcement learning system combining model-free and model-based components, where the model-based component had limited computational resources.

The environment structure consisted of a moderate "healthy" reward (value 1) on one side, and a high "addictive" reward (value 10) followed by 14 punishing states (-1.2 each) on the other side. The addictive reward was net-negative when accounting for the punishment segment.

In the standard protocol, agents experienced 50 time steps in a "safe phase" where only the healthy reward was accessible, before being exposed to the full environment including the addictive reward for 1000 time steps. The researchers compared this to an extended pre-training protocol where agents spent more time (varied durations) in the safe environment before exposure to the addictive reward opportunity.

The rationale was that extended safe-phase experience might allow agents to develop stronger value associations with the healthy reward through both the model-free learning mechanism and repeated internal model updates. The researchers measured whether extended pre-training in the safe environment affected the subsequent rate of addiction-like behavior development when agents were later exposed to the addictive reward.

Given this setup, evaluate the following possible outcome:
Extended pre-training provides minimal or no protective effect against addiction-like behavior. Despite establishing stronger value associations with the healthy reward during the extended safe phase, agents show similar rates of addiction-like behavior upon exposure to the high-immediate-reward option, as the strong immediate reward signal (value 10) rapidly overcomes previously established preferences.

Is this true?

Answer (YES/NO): NO